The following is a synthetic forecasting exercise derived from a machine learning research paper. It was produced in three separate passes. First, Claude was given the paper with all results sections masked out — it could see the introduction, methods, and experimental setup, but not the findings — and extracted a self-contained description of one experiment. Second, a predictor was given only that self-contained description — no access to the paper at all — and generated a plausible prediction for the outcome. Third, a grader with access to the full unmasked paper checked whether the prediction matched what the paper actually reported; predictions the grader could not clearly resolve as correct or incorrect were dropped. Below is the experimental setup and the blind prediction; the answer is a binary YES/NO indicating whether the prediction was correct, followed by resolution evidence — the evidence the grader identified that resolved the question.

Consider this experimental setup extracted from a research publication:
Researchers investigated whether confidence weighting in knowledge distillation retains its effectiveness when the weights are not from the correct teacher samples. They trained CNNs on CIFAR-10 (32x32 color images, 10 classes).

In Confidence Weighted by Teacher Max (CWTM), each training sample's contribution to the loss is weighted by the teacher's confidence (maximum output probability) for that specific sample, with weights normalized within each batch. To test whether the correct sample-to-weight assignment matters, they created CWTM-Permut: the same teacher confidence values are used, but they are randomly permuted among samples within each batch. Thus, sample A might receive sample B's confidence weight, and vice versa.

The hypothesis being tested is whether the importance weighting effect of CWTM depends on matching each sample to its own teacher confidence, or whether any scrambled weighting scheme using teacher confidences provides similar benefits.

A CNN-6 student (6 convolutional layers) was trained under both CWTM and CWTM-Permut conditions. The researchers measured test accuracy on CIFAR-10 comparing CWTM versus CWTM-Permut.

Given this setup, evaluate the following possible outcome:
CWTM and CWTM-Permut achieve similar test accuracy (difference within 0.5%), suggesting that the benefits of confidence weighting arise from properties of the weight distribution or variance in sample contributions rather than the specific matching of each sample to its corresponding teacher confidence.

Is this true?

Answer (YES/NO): YES